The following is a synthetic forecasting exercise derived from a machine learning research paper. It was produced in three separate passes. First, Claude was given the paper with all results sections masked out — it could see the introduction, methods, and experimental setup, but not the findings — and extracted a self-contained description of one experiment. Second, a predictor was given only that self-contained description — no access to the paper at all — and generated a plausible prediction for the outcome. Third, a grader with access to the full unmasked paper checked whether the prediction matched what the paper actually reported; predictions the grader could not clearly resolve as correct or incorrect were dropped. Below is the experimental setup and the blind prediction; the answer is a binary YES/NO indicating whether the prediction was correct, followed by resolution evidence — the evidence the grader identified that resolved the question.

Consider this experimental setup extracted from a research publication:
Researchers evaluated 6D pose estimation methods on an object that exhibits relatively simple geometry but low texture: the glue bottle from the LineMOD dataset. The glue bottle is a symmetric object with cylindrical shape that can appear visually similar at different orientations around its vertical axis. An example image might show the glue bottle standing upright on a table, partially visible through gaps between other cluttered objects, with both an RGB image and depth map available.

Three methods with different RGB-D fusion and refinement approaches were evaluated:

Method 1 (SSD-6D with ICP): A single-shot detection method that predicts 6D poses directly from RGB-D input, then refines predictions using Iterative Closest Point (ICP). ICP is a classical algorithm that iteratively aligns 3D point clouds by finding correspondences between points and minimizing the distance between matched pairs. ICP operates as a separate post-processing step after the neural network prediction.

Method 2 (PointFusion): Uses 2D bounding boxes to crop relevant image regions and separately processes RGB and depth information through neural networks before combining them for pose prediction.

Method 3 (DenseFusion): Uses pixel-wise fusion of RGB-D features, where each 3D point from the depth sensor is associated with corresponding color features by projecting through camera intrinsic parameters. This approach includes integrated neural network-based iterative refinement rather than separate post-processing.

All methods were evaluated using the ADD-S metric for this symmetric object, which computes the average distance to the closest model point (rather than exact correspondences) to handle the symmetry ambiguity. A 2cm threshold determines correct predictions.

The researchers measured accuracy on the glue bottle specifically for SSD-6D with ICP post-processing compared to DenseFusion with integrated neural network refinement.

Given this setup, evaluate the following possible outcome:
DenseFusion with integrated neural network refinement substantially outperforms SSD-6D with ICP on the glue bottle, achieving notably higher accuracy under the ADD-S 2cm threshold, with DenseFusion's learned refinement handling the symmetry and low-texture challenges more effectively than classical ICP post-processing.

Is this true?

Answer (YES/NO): NO